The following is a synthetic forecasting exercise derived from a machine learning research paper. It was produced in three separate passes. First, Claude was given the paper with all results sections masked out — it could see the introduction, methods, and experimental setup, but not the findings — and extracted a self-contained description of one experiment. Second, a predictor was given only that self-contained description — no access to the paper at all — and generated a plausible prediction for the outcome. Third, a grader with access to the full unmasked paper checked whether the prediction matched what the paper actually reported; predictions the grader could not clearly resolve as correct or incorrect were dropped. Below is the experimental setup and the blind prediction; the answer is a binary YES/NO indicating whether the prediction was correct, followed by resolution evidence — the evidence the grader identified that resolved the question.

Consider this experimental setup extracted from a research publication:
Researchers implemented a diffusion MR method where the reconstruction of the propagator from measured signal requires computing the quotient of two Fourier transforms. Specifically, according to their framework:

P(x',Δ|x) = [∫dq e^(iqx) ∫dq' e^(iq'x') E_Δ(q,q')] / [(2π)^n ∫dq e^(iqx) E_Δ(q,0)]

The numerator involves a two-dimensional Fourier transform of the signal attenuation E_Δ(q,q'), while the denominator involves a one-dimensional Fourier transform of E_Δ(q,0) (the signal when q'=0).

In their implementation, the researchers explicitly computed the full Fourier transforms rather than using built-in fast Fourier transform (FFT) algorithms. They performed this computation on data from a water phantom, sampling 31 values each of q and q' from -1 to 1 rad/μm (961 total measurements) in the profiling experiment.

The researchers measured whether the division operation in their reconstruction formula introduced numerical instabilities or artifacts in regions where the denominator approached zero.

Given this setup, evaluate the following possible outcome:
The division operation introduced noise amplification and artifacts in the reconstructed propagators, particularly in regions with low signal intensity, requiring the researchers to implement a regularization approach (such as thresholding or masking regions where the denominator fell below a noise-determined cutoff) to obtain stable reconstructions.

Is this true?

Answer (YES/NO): NO